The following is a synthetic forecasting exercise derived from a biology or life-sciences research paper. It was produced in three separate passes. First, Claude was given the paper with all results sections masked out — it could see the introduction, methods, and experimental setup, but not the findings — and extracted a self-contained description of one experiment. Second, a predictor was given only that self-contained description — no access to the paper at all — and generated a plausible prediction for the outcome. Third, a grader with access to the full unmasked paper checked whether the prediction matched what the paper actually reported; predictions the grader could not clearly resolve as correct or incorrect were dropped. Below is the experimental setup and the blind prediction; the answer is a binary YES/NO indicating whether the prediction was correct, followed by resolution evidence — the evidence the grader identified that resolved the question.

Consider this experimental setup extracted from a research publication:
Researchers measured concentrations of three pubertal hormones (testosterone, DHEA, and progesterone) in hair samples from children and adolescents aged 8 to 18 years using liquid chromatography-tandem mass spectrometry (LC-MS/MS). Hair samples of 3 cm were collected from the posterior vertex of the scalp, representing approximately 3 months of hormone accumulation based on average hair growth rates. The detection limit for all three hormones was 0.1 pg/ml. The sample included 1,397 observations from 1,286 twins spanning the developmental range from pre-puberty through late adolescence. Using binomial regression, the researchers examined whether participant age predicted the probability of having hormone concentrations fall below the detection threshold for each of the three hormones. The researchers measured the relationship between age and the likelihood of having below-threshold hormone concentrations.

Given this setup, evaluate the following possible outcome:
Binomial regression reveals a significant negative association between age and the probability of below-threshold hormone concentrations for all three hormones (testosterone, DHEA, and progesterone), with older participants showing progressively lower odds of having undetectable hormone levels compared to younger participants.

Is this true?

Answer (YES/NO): YES